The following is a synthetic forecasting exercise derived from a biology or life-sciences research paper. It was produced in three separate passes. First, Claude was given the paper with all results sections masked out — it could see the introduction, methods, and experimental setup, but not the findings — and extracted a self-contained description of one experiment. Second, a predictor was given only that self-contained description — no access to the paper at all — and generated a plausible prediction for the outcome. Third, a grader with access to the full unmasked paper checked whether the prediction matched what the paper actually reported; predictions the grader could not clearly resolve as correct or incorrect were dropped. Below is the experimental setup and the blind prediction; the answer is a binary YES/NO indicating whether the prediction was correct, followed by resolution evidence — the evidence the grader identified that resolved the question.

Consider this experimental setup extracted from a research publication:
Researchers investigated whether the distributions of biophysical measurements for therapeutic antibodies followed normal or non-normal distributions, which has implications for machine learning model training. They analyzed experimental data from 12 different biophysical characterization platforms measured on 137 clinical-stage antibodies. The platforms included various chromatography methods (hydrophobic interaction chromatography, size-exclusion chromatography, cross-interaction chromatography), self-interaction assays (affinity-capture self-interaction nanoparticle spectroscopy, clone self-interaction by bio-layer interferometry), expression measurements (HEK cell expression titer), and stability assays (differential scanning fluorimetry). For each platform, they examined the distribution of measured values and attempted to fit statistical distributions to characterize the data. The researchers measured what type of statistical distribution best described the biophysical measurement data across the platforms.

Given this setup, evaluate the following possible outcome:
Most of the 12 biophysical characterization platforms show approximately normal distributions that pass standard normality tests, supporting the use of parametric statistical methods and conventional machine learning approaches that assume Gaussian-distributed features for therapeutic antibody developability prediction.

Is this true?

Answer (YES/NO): NO